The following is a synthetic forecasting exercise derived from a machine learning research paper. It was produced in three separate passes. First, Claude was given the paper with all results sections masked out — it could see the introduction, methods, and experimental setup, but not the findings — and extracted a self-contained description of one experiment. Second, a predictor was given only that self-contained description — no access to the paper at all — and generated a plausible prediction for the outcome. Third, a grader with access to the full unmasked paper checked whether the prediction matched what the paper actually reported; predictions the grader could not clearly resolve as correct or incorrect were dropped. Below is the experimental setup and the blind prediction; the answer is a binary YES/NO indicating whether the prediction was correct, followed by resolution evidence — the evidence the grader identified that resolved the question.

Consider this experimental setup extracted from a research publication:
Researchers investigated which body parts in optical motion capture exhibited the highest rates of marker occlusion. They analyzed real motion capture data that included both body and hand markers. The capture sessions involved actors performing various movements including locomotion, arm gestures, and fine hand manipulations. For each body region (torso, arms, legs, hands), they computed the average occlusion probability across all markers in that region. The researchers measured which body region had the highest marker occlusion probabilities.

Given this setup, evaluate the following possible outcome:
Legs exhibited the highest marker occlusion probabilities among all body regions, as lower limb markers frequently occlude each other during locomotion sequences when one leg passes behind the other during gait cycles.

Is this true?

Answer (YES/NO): NO